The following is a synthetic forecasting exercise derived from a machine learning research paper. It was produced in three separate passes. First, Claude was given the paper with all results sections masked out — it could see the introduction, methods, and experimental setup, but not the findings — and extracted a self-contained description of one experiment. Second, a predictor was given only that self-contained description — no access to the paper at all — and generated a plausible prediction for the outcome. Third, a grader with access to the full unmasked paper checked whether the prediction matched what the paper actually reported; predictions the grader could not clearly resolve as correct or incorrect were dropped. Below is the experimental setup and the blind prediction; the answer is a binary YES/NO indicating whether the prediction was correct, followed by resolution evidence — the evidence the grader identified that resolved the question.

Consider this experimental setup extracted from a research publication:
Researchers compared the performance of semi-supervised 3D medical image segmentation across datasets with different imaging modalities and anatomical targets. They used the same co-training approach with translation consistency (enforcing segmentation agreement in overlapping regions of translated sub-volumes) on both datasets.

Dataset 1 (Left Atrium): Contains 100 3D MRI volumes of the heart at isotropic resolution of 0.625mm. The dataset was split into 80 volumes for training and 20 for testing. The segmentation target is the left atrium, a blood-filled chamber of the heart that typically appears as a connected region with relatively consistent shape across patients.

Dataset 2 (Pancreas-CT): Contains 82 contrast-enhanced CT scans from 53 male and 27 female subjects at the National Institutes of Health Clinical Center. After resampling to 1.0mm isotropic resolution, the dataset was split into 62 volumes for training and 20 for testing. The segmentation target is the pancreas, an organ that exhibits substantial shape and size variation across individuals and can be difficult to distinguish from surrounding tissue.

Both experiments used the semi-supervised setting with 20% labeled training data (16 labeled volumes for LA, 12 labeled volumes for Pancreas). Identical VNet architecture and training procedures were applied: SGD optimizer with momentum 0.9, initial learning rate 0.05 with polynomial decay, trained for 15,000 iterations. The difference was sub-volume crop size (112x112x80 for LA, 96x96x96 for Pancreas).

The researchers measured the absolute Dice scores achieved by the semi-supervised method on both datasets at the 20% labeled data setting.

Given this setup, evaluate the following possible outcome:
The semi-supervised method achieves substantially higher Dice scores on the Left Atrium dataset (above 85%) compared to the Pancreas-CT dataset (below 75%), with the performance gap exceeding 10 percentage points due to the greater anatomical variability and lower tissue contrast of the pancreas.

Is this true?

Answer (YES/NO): NO